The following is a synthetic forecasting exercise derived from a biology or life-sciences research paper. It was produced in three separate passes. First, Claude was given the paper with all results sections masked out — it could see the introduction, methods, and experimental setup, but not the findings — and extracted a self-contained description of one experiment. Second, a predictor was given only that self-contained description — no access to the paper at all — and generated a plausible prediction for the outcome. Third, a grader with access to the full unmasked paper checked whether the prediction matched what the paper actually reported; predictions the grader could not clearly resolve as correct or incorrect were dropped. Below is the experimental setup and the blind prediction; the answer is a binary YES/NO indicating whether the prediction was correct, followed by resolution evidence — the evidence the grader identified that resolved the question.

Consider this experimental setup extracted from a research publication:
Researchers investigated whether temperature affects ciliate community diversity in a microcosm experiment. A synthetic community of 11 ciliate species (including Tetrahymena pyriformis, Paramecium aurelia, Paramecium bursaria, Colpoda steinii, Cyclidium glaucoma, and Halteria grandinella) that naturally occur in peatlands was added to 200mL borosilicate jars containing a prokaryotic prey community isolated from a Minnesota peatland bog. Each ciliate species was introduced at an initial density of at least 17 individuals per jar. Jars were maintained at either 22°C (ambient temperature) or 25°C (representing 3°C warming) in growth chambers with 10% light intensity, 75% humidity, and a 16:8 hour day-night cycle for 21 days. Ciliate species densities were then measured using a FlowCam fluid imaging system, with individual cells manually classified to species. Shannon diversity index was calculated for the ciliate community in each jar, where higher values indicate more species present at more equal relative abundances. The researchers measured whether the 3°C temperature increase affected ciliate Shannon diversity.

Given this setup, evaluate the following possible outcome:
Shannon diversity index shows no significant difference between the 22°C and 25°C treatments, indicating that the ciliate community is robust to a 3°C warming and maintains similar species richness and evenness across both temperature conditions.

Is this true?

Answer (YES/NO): YES